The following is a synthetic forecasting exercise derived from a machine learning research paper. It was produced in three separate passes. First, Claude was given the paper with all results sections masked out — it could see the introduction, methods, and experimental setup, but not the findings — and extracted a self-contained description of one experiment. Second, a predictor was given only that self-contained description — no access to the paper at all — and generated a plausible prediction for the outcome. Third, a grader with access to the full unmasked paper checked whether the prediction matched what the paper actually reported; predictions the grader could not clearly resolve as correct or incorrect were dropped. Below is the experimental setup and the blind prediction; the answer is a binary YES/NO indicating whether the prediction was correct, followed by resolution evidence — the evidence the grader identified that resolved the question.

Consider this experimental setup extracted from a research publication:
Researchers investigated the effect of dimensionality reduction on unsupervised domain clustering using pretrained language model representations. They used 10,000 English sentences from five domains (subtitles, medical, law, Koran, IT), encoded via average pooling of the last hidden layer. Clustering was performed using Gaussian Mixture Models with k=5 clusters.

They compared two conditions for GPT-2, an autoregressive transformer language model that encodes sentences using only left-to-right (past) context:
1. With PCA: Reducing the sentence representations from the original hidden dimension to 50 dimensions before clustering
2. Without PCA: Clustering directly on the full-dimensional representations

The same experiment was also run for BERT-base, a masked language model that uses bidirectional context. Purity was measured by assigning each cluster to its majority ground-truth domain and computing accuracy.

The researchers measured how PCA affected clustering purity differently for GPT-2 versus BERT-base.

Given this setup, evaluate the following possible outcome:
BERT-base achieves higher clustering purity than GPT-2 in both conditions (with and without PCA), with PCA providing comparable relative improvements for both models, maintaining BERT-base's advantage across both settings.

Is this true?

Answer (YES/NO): NO